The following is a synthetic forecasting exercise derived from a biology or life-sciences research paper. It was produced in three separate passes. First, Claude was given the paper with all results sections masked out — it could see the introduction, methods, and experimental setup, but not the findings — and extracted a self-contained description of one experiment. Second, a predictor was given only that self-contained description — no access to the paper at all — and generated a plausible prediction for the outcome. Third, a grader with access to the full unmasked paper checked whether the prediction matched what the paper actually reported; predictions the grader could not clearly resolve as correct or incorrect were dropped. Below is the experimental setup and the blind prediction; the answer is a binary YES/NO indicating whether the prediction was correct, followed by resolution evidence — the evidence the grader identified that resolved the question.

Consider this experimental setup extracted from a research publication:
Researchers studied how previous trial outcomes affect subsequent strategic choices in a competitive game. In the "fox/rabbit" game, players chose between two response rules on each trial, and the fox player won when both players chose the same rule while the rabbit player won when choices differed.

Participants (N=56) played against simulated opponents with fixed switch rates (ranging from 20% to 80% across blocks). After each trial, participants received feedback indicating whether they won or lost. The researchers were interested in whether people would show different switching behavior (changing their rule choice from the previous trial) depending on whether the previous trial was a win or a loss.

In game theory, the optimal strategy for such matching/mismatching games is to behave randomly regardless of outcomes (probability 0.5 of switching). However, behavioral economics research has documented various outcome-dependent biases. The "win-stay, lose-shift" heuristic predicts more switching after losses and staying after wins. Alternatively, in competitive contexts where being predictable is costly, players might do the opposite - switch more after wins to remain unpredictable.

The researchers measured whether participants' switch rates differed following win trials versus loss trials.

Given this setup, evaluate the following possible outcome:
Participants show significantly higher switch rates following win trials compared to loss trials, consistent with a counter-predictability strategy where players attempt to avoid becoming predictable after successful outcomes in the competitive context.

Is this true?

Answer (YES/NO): NO